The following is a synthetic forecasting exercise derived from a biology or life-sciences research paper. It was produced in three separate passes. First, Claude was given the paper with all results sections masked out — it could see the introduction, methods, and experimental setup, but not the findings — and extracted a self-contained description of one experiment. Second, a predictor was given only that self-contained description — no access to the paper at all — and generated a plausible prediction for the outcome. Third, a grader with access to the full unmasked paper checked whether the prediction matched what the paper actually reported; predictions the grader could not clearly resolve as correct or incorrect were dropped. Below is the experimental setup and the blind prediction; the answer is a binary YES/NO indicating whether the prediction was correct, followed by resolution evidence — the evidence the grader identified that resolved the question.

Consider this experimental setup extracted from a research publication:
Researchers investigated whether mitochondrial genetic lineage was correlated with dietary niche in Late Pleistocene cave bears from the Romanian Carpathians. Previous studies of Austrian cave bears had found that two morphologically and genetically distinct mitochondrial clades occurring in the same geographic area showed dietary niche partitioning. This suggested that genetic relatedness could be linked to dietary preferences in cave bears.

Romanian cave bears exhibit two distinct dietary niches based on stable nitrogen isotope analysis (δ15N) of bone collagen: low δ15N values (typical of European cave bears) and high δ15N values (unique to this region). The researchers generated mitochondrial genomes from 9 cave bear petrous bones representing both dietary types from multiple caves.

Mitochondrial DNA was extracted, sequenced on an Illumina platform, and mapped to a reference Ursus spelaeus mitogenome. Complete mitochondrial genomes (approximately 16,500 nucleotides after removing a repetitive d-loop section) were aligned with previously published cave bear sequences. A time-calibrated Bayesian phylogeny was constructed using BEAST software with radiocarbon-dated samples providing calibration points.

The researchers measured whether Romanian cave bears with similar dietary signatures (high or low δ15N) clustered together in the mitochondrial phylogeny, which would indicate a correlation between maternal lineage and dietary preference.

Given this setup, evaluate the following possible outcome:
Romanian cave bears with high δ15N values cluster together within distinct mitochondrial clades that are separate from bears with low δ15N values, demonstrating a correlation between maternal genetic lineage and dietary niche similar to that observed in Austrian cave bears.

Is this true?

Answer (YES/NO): NO